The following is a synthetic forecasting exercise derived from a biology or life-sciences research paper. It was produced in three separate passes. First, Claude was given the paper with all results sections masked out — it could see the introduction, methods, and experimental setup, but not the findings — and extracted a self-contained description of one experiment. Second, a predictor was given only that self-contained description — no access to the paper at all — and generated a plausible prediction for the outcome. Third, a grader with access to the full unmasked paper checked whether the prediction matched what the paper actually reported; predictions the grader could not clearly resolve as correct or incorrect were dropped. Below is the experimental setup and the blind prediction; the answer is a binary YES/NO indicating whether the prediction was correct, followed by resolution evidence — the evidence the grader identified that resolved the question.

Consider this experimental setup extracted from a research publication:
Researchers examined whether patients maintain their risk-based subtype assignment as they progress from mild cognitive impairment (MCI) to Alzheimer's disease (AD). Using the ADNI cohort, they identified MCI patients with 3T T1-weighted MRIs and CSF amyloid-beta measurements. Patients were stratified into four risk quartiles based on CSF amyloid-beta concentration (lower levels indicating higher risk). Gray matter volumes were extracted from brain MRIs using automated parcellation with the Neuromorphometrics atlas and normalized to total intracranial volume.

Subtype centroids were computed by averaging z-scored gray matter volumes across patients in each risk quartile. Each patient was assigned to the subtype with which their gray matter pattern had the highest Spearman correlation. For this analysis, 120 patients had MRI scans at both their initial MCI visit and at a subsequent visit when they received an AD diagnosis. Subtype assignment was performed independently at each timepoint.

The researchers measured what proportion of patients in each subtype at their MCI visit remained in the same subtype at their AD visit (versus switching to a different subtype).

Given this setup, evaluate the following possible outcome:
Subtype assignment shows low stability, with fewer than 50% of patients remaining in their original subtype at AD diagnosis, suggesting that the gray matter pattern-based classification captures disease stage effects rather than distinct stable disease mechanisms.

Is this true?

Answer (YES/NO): NO